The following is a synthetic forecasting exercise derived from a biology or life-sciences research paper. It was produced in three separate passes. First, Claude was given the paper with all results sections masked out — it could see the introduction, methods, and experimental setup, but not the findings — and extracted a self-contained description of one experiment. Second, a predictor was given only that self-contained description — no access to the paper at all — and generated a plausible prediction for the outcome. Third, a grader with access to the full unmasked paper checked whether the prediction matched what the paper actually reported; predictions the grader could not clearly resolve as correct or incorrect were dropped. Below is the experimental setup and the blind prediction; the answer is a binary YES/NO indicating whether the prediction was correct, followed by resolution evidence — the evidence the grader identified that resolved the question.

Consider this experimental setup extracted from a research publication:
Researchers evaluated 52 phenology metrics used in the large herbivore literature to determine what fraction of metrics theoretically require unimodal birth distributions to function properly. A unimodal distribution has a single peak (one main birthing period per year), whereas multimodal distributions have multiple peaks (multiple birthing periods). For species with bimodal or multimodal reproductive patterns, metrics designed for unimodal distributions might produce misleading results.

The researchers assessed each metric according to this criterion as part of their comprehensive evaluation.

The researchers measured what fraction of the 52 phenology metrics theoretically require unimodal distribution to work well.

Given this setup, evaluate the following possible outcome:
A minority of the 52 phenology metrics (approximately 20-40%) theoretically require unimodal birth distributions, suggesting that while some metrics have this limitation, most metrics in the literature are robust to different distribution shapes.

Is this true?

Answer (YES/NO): NO